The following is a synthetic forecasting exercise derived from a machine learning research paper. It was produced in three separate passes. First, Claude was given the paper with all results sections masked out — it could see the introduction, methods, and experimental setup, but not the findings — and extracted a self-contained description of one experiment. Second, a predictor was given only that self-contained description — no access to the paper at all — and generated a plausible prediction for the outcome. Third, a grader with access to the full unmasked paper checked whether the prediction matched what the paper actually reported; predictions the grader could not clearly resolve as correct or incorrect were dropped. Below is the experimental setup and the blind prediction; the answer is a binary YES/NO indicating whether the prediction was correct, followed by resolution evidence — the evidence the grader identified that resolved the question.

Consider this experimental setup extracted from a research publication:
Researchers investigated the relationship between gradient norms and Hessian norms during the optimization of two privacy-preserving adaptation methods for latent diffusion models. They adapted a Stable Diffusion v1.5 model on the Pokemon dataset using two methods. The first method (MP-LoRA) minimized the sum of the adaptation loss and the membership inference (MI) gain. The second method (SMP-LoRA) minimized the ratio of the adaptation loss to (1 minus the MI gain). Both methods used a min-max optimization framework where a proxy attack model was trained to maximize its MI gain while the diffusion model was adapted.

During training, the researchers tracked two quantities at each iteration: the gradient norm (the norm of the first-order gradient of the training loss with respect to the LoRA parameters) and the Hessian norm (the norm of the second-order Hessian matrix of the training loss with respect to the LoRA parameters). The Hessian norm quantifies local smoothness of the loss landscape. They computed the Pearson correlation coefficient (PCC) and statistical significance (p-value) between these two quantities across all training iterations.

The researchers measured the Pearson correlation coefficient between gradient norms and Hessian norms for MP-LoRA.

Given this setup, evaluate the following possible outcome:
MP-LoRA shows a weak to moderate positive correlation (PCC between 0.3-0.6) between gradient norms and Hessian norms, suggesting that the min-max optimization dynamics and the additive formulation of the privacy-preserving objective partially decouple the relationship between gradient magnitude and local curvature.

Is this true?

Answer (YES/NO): NO